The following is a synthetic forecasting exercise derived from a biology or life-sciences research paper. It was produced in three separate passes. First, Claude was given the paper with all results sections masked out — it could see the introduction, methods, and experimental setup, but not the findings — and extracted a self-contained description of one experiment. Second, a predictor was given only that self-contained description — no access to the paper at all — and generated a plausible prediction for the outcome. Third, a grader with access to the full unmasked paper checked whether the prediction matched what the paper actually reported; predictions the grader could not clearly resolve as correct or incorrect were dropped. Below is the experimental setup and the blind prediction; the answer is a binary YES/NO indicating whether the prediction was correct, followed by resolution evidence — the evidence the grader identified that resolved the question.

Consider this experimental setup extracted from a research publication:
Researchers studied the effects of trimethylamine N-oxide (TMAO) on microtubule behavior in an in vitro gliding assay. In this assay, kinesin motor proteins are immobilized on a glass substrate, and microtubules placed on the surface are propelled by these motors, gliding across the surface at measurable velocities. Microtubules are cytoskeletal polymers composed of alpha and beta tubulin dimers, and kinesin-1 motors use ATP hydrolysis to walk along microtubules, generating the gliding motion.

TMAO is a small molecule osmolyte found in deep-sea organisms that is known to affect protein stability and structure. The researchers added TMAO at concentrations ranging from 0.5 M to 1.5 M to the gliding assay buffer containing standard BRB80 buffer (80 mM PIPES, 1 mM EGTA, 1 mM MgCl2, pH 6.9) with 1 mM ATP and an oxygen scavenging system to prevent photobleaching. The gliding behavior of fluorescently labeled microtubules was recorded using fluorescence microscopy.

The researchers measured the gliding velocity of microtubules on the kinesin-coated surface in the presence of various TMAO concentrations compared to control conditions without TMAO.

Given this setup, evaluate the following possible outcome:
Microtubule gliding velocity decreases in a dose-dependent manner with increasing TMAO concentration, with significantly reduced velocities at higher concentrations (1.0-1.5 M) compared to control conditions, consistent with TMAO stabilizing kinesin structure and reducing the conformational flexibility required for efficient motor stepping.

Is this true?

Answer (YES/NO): YES